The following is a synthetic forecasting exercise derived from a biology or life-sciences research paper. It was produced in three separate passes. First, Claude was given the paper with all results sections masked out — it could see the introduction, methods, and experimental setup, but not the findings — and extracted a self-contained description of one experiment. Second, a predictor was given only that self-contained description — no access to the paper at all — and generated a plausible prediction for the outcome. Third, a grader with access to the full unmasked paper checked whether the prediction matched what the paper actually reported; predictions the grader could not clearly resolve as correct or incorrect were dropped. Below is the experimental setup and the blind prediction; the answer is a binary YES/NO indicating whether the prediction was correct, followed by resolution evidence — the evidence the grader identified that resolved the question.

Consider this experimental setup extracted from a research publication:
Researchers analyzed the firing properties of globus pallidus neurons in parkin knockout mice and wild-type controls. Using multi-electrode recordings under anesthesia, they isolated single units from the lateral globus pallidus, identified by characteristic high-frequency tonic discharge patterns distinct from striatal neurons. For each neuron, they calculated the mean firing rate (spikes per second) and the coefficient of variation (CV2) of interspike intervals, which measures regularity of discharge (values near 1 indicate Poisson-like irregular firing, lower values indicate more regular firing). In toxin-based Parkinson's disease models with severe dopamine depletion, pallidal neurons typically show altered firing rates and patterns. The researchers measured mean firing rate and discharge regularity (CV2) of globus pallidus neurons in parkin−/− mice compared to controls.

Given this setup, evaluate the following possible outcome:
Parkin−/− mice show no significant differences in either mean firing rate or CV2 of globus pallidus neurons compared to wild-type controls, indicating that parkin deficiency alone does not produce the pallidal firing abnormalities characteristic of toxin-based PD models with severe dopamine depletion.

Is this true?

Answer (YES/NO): YES